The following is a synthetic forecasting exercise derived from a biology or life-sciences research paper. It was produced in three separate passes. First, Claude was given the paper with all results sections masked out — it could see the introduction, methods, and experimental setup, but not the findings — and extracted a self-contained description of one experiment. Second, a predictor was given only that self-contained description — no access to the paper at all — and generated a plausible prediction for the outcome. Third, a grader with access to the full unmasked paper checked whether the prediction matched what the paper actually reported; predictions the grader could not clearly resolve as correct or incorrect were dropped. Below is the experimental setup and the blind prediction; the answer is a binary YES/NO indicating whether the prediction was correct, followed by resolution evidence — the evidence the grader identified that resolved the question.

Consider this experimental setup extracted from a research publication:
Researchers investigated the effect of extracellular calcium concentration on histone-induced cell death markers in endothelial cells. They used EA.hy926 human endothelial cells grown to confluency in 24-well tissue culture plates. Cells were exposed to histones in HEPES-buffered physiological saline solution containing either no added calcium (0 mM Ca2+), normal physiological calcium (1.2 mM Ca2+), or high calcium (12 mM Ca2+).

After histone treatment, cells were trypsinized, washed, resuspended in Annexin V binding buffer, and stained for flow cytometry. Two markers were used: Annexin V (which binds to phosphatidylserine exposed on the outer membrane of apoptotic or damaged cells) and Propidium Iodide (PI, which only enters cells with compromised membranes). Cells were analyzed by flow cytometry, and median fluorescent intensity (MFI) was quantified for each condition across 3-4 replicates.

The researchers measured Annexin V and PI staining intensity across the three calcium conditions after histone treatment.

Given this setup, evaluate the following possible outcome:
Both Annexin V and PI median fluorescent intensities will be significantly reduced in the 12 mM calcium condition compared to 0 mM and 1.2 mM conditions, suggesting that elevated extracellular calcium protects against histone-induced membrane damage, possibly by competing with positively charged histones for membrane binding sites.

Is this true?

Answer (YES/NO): YES